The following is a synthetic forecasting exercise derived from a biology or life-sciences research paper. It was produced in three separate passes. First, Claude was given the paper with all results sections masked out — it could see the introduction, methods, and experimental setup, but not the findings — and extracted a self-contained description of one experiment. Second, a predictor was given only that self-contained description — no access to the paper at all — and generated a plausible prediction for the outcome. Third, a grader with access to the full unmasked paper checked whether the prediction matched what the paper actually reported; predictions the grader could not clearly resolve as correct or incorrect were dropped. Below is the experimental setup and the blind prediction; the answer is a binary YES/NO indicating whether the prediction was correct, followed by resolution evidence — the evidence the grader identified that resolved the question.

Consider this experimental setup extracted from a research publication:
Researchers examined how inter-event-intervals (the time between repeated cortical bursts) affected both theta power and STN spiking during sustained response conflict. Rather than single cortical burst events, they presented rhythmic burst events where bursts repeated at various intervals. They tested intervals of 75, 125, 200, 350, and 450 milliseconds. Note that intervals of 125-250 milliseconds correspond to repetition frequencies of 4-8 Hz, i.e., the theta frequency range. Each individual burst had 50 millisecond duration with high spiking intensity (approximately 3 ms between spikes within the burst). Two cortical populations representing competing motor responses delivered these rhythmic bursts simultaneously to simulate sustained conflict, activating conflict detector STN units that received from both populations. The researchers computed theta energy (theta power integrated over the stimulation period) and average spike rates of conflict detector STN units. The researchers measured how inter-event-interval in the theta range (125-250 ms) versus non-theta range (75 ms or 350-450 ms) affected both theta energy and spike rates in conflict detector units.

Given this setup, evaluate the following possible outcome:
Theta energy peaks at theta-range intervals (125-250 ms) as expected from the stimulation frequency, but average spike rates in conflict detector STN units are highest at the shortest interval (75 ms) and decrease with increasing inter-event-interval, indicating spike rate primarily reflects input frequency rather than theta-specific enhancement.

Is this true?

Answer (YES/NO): NO